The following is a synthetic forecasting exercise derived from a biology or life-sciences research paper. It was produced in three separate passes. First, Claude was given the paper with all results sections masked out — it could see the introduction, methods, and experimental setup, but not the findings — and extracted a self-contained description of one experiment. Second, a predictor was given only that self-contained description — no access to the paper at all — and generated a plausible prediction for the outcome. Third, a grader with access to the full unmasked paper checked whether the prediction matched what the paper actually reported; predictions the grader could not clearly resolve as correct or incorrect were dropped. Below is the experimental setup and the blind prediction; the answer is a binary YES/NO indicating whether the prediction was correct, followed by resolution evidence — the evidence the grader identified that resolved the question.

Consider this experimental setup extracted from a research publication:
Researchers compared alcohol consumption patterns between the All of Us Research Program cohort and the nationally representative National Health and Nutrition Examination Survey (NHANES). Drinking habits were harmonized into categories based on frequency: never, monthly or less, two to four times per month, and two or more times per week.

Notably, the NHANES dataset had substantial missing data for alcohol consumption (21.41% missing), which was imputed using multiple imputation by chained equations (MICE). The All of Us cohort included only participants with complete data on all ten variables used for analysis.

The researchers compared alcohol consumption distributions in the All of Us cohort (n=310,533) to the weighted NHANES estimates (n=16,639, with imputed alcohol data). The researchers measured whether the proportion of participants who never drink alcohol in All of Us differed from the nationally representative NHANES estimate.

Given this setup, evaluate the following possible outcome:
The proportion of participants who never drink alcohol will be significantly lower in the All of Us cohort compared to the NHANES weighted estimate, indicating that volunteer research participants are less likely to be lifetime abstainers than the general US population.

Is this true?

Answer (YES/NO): NO